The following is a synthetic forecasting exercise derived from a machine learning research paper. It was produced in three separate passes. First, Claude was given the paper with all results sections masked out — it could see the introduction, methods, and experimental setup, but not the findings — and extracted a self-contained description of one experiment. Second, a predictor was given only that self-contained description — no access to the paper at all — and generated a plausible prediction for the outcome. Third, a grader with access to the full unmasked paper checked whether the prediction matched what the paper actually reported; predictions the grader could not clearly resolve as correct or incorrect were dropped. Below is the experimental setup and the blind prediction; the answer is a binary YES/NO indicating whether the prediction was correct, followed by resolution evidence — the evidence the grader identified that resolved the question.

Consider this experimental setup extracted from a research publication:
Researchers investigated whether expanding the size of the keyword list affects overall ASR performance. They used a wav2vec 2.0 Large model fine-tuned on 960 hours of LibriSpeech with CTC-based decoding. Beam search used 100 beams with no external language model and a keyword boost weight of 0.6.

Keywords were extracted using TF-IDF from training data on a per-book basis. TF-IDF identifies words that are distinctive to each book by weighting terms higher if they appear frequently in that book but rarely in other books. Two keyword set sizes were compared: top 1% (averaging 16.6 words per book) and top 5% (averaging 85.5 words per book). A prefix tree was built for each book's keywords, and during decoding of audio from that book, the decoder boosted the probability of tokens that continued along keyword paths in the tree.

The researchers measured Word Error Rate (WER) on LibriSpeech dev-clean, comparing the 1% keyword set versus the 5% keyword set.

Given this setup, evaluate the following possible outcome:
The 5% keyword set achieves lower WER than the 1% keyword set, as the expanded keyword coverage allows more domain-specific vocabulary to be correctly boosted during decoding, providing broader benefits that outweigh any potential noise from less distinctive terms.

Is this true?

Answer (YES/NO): YES